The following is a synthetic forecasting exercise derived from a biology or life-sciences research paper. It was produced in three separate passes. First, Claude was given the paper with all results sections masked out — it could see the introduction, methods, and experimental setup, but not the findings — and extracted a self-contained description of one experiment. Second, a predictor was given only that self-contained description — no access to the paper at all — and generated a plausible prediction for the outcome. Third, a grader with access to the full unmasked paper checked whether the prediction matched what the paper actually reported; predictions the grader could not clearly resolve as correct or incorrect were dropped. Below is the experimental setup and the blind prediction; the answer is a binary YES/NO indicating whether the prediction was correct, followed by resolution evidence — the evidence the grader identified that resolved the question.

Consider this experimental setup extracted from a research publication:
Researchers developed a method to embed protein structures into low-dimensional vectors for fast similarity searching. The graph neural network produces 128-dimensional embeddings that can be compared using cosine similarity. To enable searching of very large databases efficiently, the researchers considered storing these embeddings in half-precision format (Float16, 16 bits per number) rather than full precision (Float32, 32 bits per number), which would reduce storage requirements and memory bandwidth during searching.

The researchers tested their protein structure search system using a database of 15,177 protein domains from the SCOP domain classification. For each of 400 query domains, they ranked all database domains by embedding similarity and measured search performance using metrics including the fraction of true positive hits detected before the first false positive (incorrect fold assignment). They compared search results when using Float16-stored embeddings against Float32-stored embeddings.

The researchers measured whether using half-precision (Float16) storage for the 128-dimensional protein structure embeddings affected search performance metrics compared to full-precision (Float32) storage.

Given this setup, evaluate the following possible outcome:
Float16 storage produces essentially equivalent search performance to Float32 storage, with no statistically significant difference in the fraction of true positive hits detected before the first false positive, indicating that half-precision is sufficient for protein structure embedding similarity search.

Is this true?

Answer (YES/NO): YES